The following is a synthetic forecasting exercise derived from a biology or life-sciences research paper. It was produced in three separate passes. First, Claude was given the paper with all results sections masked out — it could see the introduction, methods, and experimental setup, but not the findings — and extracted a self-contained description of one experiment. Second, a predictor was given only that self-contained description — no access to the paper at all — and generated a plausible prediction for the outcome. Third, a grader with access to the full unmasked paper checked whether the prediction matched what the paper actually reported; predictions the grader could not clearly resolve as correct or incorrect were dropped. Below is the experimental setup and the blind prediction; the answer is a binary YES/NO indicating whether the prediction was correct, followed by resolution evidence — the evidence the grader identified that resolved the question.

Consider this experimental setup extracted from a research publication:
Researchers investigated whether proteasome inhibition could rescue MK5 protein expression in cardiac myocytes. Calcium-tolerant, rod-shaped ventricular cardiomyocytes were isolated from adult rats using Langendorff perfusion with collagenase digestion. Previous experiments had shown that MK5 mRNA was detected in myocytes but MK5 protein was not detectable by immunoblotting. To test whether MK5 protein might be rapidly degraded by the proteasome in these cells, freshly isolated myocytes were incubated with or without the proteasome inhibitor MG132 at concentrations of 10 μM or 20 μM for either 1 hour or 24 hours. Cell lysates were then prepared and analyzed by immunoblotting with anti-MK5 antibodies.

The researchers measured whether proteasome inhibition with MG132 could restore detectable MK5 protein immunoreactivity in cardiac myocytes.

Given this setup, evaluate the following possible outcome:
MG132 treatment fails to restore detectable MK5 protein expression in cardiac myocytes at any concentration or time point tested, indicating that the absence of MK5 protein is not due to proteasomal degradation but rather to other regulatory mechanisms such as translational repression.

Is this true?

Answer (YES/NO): YES